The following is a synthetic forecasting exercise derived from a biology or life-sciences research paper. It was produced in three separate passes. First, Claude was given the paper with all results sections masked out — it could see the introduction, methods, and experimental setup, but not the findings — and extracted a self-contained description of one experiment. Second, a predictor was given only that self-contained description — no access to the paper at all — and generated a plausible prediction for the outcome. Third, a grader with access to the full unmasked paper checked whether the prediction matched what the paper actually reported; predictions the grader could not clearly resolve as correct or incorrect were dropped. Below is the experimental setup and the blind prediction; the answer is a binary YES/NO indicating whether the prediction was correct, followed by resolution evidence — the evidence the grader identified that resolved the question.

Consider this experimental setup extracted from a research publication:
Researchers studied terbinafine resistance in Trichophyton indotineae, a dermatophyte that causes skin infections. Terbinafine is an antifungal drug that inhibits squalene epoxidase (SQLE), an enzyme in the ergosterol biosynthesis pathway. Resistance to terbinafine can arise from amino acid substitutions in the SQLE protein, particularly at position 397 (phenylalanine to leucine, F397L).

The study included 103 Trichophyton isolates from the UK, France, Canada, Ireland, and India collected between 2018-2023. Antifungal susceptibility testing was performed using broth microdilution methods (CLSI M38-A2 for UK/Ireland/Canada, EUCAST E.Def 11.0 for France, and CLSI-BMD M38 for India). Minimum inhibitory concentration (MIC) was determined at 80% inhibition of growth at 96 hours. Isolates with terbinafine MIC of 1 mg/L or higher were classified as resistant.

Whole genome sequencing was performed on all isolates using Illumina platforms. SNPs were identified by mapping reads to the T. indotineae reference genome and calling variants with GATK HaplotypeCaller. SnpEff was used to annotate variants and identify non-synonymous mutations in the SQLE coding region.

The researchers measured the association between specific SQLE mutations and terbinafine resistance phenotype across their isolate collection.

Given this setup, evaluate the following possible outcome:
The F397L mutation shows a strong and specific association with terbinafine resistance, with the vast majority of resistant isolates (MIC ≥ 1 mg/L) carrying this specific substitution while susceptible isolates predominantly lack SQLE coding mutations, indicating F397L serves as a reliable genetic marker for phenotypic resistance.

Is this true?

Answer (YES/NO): NO